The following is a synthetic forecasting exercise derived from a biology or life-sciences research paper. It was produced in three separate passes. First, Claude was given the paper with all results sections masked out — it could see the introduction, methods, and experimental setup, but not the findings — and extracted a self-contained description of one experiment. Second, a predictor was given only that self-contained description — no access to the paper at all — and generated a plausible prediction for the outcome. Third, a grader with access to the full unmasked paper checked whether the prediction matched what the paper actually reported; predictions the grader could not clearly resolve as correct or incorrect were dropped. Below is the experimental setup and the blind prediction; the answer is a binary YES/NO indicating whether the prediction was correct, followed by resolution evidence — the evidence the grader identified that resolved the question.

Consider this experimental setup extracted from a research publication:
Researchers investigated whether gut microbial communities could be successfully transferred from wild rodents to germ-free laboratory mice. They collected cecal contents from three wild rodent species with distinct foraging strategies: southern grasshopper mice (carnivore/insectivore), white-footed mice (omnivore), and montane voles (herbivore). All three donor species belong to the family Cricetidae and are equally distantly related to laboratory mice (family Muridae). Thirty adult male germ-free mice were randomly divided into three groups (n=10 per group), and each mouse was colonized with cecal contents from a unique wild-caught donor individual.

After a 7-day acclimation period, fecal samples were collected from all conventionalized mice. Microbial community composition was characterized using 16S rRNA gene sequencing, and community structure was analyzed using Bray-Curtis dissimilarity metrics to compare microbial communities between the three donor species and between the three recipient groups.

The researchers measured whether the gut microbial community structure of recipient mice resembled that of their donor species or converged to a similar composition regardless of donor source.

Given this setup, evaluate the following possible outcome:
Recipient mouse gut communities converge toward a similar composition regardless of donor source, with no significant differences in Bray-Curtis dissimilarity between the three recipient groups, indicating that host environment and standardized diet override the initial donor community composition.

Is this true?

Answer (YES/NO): NO